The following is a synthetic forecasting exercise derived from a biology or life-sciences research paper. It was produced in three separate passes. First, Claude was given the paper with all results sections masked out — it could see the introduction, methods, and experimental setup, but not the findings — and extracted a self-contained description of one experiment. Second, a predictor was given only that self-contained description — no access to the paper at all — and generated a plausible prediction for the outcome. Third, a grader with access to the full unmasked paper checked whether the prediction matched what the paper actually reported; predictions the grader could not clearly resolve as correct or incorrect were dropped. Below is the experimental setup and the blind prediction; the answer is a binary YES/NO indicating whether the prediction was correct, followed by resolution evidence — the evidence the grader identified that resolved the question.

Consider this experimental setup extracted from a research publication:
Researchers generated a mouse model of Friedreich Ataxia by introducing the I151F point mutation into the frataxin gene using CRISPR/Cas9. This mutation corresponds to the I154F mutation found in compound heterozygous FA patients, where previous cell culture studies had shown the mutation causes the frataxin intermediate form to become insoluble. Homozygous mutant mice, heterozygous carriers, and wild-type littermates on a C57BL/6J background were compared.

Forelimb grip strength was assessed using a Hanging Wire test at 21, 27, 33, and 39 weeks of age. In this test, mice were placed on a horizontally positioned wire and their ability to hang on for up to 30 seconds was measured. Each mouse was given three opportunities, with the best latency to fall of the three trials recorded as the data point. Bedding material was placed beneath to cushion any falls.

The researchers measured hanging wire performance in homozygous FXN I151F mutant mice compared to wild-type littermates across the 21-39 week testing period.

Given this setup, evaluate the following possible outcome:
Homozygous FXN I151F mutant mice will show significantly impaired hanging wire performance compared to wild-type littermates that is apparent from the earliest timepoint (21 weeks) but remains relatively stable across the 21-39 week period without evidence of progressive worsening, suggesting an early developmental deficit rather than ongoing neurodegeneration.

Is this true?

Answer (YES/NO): NO